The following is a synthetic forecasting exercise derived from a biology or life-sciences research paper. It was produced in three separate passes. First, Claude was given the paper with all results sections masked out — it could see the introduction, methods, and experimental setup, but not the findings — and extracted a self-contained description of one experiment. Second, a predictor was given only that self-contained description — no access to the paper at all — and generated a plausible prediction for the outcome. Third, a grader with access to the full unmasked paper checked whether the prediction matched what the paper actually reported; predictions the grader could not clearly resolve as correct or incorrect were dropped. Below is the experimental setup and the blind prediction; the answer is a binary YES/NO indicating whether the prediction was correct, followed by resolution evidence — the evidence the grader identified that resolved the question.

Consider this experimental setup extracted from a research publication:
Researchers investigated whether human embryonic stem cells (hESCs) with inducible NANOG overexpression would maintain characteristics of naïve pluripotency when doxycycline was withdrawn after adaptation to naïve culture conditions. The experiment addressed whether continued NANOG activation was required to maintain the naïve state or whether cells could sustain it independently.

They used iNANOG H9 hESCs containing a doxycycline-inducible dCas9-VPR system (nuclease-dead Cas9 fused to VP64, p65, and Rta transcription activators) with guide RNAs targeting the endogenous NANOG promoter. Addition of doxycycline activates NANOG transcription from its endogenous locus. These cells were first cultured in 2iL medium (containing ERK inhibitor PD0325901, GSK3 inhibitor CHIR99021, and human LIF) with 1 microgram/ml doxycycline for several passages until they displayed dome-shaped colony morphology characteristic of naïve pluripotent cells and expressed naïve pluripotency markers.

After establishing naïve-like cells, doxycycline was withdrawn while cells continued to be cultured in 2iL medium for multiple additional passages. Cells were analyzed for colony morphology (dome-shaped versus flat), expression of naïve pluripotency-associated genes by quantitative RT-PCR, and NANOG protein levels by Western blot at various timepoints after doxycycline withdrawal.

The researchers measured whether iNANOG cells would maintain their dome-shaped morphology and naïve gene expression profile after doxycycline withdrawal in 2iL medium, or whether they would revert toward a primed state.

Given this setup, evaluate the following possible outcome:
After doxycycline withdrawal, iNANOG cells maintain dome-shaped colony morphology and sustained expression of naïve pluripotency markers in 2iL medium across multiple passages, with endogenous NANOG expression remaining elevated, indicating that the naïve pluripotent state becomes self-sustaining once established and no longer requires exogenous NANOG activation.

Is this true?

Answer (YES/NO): NO